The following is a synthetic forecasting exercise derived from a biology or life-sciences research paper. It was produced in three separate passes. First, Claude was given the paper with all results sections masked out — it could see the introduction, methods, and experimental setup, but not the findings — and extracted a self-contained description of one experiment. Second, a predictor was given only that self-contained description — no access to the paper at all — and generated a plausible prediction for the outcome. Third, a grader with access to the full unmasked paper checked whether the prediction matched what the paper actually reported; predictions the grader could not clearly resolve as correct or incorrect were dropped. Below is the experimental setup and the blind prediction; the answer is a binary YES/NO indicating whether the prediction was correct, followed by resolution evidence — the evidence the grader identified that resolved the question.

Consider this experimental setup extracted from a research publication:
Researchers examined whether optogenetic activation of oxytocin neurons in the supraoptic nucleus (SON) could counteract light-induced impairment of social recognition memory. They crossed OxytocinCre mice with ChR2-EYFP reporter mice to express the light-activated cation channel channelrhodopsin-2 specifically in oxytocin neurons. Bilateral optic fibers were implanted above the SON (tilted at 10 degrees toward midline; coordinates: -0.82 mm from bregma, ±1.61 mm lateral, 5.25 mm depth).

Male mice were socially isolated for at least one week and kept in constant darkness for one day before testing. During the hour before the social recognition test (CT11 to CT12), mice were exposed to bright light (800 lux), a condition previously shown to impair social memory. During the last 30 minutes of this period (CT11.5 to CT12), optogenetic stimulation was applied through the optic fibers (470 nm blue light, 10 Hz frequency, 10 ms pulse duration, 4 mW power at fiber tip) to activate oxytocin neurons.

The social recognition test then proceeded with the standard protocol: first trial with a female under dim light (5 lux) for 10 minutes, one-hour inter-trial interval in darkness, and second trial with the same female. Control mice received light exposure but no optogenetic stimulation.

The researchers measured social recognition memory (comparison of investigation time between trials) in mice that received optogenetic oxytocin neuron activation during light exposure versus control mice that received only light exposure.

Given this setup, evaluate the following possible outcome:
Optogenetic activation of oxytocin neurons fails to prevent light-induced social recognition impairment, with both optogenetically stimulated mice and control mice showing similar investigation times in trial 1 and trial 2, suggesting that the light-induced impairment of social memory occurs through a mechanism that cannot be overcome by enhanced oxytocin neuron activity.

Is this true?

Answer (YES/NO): NO